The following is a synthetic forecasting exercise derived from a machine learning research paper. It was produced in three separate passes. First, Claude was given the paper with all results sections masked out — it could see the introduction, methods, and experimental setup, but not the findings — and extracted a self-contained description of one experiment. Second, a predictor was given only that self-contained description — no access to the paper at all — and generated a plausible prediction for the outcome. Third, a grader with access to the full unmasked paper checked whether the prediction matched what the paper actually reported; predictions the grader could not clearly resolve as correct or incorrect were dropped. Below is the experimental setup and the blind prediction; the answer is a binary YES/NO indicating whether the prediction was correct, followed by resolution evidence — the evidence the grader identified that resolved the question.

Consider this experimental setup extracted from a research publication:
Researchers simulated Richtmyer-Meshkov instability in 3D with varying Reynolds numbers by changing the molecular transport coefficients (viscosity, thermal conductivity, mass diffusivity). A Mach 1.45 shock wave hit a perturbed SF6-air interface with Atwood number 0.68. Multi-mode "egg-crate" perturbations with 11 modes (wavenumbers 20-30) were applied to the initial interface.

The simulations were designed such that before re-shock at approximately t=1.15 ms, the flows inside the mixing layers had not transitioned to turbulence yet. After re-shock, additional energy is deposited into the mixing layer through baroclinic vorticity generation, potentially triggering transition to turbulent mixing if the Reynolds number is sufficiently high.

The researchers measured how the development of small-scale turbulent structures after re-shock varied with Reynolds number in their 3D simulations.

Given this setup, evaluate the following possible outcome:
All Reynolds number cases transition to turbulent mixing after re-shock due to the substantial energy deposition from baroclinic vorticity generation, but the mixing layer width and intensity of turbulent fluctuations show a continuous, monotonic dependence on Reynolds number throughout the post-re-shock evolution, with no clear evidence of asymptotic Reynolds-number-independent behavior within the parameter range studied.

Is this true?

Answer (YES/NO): NO